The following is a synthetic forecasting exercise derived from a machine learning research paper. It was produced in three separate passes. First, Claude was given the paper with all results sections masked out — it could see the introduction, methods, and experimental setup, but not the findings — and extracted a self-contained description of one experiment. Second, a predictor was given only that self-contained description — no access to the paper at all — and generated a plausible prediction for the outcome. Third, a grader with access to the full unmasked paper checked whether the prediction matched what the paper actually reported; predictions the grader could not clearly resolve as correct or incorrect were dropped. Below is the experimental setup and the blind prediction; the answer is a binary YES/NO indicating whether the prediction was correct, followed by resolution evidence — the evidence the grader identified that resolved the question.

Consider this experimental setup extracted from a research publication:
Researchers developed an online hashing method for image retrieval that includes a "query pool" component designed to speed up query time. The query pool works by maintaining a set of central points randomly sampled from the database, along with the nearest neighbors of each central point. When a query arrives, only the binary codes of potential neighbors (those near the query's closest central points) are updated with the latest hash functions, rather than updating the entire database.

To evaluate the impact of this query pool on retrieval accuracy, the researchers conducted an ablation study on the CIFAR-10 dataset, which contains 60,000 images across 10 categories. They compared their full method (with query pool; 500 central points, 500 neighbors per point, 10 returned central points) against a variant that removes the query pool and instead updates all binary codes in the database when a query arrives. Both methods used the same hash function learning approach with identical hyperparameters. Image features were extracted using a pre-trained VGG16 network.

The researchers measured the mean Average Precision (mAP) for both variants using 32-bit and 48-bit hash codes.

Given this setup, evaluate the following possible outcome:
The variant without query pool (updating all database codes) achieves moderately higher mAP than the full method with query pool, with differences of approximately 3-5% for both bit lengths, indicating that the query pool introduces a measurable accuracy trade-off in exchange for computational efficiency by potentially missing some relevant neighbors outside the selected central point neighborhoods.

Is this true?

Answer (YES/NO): NO